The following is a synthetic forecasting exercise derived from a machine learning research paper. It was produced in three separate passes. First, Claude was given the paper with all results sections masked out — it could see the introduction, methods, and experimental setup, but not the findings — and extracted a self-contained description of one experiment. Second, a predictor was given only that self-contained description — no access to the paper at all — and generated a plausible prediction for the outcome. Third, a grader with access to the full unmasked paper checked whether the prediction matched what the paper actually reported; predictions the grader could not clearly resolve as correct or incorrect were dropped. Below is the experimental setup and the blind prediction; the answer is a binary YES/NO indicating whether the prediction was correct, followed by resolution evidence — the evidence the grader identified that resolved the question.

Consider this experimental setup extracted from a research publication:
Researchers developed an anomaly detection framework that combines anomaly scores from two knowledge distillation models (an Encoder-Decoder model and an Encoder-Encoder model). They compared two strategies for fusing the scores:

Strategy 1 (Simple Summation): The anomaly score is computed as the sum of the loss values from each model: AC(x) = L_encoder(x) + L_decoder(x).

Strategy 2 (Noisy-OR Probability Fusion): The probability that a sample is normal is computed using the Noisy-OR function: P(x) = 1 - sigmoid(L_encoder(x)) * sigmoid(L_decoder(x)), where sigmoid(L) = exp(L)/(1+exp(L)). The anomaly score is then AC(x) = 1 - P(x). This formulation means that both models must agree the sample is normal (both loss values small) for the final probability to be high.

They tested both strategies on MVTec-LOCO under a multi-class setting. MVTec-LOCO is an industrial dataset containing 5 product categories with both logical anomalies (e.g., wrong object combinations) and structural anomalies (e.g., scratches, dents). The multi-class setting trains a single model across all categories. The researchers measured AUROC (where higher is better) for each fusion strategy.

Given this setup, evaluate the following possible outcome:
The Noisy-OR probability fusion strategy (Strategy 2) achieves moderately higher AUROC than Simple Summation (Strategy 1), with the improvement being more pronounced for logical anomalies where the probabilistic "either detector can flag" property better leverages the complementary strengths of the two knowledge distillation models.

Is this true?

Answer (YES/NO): NO